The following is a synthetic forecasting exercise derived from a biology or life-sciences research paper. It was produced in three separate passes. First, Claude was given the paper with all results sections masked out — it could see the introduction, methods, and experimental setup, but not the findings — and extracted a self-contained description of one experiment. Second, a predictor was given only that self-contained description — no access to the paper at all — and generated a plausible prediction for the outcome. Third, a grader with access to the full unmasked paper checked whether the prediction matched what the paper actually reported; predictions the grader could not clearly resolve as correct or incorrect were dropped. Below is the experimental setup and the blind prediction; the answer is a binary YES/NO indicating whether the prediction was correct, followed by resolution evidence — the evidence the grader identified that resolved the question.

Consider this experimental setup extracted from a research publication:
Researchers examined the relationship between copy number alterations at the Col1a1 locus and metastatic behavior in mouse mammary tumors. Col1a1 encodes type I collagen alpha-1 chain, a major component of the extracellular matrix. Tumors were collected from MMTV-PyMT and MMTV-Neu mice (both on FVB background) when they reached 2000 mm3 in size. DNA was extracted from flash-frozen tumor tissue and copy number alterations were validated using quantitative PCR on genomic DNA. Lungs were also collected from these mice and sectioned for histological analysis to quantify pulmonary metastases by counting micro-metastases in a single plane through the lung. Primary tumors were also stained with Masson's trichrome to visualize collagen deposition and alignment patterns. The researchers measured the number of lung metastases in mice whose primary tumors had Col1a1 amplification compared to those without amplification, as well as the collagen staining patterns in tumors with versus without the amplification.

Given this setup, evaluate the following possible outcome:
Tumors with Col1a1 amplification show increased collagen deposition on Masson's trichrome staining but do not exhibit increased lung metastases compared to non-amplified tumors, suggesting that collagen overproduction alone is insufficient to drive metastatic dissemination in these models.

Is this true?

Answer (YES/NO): NO